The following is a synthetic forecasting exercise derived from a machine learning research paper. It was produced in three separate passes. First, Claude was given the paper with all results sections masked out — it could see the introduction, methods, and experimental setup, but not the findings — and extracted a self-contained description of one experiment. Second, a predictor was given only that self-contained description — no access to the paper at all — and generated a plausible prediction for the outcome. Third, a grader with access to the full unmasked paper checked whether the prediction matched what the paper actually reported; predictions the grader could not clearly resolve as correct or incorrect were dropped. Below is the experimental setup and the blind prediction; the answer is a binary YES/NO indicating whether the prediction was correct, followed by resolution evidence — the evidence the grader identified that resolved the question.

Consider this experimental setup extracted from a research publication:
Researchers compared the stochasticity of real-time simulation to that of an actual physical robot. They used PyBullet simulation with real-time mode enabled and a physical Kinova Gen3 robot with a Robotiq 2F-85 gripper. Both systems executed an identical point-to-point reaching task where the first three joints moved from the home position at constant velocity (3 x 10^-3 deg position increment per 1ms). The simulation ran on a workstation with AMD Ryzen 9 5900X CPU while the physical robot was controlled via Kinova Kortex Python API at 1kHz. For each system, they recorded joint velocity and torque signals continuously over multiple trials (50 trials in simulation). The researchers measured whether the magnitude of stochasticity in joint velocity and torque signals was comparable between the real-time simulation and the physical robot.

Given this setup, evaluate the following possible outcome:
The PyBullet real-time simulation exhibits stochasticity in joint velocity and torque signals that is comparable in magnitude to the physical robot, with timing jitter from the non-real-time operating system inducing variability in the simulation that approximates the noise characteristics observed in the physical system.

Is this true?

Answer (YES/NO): NO